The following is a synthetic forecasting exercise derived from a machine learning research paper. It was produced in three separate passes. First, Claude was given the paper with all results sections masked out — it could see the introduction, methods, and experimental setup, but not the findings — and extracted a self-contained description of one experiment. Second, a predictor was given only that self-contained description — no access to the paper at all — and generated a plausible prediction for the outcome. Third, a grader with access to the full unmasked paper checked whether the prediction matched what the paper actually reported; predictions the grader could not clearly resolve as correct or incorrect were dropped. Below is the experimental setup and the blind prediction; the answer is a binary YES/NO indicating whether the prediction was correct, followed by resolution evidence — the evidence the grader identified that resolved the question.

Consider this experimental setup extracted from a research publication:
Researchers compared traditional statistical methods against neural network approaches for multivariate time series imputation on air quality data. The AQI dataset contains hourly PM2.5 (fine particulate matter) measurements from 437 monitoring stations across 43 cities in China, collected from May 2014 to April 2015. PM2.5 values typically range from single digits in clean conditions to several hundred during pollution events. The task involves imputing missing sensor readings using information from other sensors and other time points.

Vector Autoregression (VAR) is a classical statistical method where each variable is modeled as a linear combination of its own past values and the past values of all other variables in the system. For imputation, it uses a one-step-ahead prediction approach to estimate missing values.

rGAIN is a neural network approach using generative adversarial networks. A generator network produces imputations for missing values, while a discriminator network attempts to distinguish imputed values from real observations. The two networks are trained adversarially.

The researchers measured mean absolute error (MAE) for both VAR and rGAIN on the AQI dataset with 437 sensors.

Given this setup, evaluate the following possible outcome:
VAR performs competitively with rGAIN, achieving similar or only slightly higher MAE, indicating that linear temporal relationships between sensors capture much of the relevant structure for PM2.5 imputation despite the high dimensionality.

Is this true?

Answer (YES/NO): YES